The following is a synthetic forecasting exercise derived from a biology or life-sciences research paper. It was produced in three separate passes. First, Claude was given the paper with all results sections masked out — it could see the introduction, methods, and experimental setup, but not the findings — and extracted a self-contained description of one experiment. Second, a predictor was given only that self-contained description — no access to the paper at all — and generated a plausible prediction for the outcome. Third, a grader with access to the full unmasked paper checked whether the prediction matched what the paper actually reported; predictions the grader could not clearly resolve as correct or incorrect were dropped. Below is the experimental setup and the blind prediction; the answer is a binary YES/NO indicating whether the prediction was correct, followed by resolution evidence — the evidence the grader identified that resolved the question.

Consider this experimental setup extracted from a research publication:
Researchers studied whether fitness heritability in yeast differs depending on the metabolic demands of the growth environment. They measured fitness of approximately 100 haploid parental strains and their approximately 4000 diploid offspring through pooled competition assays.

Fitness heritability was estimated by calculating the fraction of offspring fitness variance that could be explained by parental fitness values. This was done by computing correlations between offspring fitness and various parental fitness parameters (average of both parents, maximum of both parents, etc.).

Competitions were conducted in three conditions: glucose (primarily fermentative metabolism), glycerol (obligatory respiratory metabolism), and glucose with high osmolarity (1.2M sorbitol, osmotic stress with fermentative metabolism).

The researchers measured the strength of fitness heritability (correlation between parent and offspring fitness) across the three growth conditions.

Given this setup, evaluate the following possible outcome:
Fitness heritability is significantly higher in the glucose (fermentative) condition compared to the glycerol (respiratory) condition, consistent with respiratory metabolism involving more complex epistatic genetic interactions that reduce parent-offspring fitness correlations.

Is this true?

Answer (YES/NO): YES